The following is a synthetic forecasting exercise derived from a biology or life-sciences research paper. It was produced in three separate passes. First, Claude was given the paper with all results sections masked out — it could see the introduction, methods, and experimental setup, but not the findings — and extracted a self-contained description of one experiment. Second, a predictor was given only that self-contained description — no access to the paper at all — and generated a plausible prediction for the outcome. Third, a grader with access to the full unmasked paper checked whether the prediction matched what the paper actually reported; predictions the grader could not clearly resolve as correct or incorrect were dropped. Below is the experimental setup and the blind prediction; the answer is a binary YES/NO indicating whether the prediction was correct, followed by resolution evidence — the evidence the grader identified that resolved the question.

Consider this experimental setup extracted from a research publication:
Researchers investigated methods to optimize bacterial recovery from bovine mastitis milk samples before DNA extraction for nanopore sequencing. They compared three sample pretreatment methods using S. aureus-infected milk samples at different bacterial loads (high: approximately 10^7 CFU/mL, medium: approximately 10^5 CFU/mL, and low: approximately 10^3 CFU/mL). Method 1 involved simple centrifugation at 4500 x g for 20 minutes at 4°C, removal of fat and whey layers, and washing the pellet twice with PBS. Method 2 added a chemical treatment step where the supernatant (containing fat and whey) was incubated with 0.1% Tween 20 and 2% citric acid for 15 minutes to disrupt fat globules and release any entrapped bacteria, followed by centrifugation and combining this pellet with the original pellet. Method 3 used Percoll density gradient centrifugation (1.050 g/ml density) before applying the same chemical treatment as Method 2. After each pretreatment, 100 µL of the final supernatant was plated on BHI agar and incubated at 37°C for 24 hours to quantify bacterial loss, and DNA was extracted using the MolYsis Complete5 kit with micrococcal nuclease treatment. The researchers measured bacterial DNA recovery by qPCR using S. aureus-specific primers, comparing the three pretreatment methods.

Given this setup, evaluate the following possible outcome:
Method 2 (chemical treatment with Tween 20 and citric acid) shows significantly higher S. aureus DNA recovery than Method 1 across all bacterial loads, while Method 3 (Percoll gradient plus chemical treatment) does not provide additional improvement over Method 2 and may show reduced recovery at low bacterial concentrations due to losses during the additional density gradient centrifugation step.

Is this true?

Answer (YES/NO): NO